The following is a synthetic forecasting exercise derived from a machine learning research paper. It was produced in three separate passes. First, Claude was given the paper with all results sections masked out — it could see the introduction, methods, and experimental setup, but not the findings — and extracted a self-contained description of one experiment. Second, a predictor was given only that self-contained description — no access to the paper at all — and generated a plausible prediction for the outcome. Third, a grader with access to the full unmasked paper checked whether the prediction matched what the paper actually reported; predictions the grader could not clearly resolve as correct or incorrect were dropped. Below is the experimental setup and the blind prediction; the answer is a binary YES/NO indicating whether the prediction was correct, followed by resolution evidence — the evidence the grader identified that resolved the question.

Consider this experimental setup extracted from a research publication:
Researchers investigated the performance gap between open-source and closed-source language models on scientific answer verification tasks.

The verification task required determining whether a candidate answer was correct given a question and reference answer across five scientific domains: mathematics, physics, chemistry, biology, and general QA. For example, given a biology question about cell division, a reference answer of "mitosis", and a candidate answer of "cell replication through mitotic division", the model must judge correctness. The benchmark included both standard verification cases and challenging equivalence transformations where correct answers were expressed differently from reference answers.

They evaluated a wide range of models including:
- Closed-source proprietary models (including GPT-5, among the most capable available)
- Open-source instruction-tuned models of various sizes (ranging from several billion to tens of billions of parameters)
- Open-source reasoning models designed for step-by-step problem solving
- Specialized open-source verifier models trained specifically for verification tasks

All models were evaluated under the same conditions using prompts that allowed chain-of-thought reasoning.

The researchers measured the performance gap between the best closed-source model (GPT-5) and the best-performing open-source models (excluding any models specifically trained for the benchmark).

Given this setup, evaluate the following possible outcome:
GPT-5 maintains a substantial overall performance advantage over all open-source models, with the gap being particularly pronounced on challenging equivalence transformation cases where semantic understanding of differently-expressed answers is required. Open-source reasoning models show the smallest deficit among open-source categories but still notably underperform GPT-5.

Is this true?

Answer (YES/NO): NO